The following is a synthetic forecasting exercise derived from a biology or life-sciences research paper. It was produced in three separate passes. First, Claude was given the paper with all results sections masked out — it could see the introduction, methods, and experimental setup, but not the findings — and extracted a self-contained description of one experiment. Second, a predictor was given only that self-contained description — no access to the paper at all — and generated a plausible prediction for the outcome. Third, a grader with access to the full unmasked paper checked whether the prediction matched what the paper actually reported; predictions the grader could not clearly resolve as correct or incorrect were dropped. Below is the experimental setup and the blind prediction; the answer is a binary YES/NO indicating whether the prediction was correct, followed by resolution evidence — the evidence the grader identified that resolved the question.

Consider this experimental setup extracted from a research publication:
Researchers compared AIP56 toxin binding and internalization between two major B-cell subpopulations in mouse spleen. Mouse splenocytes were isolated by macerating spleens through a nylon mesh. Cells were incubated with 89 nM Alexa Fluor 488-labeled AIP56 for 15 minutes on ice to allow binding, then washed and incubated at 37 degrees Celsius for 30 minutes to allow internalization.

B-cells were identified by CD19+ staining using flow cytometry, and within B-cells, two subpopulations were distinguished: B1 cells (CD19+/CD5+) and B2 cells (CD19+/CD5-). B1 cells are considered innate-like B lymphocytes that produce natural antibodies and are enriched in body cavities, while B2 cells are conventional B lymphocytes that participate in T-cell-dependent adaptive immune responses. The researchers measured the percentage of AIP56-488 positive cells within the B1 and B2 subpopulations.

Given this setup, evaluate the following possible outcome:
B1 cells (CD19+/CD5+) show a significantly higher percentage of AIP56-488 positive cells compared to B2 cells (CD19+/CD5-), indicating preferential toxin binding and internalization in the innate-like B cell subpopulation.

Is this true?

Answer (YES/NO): YES